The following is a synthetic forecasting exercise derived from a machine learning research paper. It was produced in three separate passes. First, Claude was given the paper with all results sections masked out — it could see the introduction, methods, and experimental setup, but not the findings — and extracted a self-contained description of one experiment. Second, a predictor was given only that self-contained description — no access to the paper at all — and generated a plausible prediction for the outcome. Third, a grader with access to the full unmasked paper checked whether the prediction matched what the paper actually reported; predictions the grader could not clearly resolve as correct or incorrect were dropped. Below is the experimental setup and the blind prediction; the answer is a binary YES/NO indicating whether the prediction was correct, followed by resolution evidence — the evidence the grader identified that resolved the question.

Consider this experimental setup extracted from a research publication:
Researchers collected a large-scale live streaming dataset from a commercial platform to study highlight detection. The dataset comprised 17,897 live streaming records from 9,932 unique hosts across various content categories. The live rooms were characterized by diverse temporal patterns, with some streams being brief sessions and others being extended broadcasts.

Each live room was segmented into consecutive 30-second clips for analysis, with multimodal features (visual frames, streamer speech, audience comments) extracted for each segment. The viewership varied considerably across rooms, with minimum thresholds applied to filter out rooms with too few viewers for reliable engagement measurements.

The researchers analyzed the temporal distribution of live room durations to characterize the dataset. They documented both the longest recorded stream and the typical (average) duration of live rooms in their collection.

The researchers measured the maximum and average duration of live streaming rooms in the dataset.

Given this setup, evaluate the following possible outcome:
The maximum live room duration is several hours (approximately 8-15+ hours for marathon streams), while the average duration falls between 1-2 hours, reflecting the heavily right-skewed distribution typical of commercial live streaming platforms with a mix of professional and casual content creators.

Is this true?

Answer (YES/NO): NO